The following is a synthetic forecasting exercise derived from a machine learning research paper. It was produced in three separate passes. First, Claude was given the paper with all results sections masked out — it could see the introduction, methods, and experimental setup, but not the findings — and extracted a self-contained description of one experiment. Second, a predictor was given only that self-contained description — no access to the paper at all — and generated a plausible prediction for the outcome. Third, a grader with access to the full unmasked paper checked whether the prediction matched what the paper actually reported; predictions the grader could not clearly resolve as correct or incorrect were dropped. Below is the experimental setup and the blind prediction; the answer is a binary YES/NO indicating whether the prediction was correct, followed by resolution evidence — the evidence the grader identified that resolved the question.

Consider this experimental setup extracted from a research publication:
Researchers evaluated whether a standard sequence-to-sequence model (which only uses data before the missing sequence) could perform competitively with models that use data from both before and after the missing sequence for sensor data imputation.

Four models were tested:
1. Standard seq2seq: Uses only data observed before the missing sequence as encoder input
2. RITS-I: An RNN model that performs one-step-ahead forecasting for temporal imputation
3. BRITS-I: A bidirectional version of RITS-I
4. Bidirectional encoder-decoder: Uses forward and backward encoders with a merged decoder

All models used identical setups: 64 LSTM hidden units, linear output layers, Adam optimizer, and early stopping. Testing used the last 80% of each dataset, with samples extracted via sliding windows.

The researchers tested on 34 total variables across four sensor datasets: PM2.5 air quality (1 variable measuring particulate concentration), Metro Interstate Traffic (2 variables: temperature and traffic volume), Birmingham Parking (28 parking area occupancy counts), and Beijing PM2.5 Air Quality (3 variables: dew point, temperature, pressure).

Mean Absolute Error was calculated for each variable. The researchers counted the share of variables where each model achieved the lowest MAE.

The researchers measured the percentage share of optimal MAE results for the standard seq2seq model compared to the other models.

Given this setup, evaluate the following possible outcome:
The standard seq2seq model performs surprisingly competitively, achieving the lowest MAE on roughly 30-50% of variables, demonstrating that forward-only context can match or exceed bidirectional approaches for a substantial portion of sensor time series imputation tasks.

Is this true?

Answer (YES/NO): NO